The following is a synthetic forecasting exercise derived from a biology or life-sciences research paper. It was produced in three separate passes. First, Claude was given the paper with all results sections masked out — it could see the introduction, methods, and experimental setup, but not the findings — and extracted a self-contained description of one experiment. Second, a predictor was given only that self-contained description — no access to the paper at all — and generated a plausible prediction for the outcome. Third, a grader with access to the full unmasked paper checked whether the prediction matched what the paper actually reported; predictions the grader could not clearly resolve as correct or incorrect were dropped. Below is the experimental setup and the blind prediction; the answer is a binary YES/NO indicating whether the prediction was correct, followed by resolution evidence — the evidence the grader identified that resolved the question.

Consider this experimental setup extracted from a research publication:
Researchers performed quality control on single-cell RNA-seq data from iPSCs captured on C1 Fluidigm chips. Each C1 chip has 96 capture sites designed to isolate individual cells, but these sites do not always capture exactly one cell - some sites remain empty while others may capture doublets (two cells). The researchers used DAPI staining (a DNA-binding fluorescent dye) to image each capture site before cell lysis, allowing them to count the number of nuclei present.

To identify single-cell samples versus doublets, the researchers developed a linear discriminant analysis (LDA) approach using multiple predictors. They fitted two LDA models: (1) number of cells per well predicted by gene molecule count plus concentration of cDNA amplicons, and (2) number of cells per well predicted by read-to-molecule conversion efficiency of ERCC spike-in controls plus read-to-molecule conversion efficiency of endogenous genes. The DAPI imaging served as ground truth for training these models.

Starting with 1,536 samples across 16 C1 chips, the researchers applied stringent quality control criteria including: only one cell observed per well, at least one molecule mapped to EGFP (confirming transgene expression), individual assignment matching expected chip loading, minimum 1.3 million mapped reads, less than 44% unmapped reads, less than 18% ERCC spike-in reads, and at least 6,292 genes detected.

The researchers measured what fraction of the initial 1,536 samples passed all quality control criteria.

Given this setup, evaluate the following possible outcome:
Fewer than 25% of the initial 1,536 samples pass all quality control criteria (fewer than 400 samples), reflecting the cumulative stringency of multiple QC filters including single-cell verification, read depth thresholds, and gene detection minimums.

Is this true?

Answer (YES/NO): NO